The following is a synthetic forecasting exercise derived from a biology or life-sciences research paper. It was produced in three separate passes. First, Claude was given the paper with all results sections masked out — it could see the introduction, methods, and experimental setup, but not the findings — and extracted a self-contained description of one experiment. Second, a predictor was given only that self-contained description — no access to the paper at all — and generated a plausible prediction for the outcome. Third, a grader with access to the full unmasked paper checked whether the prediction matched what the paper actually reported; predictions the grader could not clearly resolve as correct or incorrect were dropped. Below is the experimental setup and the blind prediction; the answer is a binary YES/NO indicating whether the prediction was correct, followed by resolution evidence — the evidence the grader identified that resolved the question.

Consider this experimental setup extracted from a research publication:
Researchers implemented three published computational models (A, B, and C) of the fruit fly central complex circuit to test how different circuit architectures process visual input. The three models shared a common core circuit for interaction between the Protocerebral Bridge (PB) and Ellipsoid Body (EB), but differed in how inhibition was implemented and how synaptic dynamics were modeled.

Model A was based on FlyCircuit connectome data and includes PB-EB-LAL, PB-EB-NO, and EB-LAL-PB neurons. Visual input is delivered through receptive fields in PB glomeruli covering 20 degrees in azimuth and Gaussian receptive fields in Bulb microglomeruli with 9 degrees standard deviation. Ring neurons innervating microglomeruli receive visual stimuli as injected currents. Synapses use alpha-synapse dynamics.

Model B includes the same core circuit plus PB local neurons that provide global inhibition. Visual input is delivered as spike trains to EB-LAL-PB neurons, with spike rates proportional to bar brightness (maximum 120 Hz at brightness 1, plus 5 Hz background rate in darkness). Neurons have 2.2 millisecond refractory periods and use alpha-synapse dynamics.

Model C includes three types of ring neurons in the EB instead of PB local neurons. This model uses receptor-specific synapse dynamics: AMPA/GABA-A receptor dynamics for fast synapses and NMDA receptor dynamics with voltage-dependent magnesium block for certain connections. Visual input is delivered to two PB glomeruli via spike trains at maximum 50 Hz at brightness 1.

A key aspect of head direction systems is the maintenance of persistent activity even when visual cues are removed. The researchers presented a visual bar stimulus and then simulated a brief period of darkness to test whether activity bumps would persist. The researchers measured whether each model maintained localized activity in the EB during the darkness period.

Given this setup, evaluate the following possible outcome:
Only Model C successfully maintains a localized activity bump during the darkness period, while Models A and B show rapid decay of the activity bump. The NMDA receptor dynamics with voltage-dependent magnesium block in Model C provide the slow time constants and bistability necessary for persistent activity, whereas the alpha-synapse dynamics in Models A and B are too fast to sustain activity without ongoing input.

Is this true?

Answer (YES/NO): NO